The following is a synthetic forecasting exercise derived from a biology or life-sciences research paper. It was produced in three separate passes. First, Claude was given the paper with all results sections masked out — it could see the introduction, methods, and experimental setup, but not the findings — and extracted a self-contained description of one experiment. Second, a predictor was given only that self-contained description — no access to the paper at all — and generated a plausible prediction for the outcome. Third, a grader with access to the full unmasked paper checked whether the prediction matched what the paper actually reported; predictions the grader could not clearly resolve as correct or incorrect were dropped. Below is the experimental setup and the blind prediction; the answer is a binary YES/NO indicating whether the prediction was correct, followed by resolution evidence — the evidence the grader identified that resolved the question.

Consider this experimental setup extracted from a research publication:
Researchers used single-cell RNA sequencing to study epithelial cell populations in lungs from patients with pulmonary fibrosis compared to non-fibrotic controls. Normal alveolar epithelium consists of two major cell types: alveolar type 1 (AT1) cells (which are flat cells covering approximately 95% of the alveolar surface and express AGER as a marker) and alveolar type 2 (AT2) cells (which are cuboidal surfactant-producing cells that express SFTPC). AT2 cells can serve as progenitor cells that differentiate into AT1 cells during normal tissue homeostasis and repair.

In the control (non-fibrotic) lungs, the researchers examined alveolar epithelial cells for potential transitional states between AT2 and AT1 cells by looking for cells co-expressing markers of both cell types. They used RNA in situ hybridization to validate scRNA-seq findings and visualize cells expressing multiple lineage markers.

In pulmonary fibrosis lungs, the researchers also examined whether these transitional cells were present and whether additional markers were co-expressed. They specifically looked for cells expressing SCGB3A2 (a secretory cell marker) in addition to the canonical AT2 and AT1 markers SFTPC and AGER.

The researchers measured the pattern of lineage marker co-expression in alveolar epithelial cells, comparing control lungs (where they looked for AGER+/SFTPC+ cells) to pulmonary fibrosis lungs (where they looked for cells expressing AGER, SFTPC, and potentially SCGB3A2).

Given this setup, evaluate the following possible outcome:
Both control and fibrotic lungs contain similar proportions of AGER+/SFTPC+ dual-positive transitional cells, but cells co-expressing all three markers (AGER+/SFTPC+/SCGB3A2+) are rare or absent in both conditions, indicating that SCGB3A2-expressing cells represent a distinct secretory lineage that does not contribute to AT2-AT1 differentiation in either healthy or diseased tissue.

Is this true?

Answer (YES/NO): NO